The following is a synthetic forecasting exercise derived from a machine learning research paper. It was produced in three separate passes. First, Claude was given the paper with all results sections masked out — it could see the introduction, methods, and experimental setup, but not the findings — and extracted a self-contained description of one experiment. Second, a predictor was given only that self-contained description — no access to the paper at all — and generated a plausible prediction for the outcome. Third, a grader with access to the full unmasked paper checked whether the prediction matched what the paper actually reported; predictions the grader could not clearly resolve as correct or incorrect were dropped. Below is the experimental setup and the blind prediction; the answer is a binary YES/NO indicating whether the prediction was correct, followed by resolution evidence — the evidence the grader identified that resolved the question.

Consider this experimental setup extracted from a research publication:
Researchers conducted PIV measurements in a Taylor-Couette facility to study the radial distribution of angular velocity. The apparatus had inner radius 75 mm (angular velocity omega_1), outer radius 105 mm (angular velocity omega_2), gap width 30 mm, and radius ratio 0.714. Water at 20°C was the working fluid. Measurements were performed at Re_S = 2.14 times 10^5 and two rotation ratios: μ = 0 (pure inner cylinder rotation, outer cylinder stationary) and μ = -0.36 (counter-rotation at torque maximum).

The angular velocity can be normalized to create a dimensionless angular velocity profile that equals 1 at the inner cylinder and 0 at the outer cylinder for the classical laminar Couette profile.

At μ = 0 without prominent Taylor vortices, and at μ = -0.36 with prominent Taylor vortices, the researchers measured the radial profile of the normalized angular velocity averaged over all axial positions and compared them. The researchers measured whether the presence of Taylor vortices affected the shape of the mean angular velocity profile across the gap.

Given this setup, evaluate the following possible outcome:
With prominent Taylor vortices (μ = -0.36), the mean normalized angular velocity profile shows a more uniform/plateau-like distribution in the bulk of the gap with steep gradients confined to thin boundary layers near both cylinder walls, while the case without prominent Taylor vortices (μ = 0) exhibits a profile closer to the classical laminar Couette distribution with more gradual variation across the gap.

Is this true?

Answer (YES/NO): NO